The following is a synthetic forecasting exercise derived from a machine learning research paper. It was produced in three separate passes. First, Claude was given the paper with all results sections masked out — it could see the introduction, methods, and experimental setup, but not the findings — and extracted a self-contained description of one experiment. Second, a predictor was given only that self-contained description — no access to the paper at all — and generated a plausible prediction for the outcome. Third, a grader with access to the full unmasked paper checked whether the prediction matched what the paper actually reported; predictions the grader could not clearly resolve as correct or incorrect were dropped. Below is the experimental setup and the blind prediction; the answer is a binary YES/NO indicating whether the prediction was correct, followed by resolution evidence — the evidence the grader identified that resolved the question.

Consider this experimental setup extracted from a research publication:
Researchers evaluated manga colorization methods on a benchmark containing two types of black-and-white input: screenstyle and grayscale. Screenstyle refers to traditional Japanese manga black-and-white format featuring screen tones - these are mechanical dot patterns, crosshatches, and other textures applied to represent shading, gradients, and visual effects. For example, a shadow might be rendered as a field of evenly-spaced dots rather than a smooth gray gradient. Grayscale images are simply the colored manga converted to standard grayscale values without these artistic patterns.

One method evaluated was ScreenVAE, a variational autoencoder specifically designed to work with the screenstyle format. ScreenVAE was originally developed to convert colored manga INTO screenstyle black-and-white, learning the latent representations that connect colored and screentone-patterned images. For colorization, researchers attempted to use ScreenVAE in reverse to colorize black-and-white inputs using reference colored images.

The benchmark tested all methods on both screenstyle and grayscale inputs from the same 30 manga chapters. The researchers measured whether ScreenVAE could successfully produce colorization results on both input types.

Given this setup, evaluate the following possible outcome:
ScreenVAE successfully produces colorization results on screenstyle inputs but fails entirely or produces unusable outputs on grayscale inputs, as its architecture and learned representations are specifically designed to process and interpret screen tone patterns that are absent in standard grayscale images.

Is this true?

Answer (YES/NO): YES